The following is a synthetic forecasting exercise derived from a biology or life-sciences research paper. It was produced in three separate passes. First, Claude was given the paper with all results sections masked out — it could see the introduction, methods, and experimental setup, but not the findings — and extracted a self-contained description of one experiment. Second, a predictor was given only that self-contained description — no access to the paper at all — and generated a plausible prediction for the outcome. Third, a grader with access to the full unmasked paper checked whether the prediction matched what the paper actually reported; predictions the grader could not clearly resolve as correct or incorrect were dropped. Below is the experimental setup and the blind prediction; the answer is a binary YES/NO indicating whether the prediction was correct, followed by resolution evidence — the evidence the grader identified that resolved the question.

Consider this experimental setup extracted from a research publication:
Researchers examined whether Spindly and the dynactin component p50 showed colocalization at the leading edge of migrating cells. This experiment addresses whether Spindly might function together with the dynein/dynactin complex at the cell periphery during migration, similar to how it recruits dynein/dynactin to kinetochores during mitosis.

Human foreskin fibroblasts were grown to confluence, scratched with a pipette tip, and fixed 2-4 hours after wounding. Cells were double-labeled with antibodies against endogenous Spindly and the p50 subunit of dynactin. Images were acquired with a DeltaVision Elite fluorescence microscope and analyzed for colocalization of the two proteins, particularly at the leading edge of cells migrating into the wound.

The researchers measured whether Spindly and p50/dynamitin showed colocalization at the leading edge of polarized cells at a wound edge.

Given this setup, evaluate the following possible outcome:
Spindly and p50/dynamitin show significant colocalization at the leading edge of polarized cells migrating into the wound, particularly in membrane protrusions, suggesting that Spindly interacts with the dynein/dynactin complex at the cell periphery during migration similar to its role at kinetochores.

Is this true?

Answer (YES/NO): YES